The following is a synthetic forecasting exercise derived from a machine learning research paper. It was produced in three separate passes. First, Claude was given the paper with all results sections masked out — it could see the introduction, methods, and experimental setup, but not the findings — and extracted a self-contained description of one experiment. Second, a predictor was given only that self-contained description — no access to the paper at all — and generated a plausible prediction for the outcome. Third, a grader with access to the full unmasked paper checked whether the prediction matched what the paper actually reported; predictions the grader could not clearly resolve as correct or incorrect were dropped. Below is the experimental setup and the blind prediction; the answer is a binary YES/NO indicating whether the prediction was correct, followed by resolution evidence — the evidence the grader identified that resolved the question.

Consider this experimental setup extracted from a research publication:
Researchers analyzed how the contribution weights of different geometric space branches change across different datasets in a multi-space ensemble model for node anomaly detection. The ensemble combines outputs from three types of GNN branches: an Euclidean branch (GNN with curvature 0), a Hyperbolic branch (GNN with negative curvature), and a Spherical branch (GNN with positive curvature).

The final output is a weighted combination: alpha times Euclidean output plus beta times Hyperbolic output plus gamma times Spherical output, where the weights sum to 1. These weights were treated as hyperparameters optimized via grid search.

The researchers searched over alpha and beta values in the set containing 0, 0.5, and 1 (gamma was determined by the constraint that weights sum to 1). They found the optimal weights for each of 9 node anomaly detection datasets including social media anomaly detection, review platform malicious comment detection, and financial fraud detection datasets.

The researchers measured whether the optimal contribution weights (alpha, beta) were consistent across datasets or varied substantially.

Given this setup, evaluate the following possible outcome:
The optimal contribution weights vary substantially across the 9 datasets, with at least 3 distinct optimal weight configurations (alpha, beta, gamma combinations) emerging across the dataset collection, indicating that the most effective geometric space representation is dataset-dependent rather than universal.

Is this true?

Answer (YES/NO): YES